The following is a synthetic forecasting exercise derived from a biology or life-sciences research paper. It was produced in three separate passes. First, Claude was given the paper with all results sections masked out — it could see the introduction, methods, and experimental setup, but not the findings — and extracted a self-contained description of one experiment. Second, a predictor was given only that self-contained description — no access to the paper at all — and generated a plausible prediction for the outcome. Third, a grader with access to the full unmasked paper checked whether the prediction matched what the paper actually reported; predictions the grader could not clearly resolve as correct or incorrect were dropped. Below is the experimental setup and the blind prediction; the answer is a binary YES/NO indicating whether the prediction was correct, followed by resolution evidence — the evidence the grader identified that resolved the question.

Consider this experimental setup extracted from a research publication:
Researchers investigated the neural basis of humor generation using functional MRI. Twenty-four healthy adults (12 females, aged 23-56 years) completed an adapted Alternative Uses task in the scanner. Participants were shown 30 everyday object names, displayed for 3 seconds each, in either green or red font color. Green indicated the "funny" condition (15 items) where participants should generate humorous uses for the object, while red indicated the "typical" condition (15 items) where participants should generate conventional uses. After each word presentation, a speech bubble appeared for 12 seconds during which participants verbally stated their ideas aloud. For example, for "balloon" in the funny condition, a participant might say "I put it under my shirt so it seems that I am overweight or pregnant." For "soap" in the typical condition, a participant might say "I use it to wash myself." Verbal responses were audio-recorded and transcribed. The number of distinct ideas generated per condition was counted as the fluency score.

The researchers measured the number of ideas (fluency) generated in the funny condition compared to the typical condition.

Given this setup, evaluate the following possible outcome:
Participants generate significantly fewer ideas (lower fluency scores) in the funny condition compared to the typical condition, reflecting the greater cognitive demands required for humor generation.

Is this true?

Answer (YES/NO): YES